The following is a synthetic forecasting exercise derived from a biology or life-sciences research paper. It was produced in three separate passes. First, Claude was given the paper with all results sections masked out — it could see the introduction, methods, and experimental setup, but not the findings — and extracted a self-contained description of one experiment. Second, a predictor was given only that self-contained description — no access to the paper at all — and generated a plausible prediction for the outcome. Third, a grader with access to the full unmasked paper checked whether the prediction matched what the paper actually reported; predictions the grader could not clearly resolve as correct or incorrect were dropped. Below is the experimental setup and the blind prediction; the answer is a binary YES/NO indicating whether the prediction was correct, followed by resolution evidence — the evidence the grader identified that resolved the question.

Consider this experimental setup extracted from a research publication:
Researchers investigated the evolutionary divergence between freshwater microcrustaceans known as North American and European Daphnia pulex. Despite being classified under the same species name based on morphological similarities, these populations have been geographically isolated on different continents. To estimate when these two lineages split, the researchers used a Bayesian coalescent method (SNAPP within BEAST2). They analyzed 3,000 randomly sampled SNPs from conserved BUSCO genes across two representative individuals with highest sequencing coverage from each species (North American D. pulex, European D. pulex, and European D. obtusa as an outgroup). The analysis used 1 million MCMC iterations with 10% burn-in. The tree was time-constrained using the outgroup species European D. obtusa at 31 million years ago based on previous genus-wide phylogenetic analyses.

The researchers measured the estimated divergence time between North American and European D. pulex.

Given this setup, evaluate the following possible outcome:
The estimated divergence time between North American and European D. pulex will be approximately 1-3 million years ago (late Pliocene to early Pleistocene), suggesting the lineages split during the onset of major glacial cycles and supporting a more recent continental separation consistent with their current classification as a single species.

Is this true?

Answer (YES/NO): NO